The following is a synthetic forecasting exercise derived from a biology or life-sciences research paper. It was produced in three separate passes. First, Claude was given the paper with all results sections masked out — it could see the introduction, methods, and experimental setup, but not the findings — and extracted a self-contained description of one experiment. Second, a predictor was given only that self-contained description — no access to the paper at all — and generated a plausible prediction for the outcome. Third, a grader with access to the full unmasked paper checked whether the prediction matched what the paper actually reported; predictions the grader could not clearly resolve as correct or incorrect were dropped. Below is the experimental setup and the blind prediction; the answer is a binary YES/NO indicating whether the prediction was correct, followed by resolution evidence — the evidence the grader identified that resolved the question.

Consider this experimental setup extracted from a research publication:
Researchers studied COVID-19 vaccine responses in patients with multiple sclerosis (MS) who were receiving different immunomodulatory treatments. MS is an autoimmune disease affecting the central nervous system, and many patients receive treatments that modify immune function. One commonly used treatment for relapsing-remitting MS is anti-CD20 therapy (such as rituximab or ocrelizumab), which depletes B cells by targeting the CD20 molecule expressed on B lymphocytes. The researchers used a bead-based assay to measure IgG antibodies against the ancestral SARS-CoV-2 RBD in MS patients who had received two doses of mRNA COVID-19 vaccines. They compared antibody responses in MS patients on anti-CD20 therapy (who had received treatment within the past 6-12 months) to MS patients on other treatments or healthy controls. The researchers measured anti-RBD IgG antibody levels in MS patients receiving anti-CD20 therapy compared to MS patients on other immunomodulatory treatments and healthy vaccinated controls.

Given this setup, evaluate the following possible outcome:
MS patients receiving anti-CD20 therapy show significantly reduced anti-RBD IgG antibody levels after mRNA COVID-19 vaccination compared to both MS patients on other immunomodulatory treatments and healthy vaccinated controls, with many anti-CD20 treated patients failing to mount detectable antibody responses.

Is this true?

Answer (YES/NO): YES